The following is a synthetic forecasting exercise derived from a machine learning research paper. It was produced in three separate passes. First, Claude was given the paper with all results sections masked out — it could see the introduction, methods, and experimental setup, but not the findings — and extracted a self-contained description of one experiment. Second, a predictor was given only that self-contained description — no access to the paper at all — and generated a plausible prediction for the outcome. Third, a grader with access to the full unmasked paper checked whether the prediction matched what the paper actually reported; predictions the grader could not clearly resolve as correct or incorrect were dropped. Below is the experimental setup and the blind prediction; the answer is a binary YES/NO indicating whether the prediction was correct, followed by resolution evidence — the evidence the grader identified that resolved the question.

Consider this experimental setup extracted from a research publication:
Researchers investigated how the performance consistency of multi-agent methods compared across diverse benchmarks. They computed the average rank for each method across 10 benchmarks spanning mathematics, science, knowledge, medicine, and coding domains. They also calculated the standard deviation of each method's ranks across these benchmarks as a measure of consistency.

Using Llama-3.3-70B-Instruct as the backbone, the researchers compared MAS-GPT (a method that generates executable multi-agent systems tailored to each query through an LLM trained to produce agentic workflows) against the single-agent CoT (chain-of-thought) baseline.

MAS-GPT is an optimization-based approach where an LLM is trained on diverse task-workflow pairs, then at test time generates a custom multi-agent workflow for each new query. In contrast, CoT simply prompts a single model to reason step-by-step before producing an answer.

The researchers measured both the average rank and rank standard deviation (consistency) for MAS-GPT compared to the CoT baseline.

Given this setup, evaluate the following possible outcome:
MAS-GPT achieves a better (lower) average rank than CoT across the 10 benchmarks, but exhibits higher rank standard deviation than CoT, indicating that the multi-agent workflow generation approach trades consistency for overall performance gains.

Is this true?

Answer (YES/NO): NO